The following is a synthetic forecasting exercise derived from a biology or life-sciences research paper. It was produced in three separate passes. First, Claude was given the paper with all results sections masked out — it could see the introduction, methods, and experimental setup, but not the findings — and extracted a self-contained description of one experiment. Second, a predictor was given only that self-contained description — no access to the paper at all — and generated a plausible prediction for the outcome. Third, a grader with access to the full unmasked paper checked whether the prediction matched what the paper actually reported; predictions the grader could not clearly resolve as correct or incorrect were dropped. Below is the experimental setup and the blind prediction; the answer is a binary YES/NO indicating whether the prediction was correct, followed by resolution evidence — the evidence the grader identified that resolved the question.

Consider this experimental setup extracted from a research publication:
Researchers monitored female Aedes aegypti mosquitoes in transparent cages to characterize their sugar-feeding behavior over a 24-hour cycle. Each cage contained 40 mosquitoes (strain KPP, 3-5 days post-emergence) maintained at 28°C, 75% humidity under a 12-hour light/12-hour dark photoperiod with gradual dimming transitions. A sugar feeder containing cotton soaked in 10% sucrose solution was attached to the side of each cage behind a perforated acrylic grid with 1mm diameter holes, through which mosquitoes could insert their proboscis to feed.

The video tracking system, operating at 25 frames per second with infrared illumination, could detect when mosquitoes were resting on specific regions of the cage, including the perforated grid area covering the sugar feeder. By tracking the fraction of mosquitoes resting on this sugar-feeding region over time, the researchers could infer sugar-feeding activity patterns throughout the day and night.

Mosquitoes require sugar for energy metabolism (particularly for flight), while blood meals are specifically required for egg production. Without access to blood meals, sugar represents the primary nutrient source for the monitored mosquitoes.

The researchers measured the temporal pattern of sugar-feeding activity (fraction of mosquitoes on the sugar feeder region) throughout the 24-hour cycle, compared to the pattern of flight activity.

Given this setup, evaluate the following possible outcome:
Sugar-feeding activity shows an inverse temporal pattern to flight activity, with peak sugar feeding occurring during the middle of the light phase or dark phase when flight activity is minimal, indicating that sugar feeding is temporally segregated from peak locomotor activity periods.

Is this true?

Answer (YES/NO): NO